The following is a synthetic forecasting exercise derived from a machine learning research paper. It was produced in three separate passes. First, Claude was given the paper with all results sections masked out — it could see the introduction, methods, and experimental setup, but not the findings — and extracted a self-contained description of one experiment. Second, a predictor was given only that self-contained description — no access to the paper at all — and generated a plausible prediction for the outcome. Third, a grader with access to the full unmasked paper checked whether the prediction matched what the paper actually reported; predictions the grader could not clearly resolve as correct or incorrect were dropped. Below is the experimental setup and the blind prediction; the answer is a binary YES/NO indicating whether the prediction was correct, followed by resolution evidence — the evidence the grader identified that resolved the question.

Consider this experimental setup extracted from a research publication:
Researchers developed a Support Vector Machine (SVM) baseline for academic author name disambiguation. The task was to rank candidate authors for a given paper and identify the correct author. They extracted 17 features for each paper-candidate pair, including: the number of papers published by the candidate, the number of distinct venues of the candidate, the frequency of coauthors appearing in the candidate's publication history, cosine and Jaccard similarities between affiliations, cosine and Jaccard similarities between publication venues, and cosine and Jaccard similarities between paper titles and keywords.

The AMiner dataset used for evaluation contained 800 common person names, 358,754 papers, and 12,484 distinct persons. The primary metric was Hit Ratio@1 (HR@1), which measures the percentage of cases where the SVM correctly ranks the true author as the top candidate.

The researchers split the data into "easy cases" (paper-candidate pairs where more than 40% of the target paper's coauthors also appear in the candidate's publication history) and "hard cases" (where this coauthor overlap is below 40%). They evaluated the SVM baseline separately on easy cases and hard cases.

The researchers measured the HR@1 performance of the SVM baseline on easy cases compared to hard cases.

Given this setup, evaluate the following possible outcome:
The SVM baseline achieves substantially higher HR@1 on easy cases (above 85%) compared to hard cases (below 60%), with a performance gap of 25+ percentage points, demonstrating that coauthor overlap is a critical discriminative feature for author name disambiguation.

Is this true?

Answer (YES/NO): NO